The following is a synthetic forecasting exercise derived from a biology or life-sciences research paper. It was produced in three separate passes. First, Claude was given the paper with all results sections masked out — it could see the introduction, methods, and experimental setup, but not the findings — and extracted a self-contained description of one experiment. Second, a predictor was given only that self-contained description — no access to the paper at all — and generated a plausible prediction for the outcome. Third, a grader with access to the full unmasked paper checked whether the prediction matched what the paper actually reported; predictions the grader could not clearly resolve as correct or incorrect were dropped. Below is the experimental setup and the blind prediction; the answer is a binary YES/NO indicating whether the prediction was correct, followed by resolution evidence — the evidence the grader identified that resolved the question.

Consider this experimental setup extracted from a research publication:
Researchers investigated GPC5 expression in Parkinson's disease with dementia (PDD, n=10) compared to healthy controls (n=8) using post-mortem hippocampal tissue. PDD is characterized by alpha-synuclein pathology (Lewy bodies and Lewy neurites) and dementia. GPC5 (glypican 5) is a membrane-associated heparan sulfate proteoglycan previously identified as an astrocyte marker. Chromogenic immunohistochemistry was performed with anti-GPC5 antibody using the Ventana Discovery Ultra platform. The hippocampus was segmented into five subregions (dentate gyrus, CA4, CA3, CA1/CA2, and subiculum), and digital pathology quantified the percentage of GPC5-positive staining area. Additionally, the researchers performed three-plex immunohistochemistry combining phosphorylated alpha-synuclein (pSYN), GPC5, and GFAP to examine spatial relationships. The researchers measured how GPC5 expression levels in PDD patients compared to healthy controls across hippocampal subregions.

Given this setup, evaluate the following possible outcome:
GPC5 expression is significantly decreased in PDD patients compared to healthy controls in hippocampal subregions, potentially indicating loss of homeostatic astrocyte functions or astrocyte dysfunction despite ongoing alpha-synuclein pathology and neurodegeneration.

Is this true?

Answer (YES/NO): NO